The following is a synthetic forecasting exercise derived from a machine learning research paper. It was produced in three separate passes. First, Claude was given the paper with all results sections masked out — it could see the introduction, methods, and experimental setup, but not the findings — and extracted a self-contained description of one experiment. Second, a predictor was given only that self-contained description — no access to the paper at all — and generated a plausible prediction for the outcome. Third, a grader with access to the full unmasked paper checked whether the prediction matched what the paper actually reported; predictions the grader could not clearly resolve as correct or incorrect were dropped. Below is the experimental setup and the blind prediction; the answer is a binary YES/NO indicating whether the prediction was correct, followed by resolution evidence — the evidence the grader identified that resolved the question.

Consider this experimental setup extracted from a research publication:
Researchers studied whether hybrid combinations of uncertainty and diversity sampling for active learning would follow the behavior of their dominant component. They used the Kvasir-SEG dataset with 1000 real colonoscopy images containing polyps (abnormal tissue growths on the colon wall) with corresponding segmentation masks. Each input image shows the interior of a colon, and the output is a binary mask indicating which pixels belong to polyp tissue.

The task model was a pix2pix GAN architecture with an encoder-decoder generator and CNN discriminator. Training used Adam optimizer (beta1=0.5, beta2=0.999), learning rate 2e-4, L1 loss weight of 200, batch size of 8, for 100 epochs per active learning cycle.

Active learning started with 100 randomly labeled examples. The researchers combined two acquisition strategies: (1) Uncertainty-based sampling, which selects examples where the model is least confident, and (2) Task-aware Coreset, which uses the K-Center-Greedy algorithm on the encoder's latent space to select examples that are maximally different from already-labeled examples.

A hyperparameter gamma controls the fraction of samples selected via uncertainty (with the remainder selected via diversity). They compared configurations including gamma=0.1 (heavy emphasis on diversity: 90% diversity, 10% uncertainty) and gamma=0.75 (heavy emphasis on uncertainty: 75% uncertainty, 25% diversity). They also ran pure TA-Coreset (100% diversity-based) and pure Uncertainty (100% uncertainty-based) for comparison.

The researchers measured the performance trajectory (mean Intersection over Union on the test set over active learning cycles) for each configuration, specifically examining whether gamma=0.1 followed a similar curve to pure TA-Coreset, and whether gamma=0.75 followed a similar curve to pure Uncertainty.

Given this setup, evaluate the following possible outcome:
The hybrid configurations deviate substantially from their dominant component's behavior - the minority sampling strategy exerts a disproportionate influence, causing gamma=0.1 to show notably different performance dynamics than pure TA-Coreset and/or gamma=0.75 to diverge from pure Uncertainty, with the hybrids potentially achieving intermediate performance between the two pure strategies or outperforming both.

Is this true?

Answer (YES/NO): NO